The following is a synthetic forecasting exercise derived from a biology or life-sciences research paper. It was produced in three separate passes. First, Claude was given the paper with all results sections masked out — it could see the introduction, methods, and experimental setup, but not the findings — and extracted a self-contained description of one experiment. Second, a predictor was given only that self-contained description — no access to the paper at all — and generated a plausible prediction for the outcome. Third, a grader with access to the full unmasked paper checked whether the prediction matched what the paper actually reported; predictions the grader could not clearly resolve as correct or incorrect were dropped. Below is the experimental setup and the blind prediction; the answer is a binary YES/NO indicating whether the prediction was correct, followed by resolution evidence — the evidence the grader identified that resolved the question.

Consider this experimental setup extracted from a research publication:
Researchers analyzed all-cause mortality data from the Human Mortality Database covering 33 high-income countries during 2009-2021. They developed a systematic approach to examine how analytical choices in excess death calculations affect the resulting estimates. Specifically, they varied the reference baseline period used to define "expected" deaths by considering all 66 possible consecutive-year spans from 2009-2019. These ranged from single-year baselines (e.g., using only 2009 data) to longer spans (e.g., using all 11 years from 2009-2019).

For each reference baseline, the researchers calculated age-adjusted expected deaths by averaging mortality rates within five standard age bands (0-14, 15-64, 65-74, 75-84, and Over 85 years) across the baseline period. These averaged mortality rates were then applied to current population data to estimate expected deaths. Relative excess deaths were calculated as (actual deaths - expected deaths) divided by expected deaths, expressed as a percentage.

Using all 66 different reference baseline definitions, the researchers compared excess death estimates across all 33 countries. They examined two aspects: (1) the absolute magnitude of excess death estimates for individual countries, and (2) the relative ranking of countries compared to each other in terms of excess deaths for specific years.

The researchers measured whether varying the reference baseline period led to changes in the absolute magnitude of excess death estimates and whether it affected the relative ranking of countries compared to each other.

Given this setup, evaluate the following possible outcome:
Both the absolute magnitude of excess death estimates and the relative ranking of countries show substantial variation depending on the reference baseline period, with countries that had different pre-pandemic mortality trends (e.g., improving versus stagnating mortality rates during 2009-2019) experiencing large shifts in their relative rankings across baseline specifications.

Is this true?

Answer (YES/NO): NO